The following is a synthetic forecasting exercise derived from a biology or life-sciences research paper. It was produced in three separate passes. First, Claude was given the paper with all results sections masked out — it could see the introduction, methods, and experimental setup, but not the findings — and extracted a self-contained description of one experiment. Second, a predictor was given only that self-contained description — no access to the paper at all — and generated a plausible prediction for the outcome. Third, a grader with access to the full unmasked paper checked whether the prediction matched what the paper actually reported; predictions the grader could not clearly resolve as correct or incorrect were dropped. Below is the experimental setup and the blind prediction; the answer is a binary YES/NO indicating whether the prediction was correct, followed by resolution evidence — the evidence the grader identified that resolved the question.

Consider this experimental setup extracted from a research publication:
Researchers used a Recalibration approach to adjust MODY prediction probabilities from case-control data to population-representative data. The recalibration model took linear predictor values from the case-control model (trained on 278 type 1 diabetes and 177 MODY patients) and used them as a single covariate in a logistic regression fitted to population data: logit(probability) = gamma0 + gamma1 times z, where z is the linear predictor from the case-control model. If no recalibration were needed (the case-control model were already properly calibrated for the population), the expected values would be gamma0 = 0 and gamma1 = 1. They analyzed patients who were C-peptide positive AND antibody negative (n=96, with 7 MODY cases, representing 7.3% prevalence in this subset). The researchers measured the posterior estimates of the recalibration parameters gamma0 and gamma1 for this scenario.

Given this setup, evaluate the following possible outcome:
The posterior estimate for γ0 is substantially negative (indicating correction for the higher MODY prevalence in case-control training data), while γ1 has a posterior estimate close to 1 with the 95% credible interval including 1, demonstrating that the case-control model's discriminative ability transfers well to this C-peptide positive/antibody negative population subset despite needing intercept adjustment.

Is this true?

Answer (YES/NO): YES